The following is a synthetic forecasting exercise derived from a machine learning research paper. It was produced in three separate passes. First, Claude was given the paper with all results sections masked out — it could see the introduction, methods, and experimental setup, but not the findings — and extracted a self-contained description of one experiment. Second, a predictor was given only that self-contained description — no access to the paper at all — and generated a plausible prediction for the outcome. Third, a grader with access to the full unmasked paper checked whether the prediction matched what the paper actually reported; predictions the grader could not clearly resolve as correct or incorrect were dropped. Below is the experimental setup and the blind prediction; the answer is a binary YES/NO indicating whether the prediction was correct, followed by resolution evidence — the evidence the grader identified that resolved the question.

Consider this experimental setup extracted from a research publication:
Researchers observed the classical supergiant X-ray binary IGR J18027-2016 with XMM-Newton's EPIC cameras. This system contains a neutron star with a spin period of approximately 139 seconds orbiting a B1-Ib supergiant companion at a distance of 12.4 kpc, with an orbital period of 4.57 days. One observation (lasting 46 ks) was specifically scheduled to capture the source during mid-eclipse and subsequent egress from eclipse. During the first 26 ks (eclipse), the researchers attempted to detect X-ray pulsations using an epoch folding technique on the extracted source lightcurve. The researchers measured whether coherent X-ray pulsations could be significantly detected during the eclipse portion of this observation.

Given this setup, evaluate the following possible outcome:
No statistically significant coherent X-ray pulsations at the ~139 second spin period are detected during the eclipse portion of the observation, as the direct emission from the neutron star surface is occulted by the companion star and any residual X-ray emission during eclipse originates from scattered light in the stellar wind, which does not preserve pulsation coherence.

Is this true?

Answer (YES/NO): YES